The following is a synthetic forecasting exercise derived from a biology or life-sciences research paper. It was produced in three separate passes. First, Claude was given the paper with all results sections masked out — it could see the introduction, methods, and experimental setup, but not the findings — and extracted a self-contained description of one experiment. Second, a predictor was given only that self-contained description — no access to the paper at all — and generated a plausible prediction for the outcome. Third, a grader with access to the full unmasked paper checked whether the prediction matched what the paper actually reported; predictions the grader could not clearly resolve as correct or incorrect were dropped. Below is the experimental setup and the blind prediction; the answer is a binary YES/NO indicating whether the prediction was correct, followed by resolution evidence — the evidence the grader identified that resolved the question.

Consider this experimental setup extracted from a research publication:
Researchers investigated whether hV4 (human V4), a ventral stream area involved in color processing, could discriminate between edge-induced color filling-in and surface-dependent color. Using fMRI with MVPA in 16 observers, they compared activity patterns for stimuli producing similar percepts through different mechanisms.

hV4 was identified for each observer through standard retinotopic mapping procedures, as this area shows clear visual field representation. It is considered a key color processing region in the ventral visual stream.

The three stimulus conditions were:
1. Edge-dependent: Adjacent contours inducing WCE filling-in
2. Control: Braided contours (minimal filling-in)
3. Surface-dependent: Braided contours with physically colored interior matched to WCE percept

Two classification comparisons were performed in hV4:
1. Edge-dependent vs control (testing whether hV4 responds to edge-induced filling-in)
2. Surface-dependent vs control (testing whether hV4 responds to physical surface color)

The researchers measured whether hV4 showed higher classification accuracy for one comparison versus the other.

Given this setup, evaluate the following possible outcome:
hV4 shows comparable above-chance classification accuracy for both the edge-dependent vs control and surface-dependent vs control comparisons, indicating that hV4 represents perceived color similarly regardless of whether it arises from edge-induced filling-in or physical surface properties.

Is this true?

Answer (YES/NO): NO